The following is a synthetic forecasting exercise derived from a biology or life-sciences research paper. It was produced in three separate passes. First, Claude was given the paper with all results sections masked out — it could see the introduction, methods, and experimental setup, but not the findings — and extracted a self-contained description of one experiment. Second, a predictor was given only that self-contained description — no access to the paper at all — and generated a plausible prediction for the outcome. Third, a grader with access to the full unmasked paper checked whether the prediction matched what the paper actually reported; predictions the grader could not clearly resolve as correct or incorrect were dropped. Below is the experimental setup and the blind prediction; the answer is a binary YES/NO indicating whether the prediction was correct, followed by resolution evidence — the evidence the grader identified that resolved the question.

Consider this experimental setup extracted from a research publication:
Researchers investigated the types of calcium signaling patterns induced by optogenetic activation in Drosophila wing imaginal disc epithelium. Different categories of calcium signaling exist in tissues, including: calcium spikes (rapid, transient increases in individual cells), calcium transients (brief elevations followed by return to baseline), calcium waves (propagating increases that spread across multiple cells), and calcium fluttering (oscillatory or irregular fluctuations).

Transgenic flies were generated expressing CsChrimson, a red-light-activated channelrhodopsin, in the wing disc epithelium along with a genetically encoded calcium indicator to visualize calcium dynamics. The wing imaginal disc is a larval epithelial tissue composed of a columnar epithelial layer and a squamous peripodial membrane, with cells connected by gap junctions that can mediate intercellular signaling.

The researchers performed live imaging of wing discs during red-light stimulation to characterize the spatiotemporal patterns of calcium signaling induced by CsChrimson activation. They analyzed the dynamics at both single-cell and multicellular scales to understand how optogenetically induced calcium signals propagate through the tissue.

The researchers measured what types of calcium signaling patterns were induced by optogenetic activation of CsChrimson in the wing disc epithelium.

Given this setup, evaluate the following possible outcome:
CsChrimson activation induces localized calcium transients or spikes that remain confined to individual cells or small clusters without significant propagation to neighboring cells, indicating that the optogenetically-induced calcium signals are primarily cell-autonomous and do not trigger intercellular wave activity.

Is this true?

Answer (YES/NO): YES